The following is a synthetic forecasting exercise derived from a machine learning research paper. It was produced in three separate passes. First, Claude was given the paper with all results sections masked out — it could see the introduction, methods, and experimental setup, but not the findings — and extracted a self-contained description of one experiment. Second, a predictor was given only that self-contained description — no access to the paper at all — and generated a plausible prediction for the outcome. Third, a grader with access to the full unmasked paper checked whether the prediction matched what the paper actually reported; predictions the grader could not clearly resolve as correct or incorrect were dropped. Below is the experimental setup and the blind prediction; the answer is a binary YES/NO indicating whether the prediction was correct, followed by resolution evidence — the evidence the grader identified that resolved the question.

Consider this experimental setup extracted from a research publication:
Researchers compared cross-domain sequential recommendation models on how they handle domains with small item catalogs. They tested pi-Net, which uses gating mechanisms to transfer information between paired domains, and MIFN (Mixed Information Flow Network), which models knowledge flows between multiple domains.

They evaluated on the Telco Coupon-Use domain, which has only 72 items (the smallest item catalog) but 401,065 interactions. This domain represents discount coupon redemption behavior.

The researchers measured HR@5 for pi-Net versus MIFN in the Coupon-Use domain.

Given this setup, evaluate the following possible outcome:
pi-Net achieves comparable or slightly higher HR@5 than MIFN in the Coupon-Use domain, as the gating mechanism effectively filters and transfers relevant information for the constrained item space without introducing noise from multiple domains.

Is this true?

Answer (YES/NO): NO